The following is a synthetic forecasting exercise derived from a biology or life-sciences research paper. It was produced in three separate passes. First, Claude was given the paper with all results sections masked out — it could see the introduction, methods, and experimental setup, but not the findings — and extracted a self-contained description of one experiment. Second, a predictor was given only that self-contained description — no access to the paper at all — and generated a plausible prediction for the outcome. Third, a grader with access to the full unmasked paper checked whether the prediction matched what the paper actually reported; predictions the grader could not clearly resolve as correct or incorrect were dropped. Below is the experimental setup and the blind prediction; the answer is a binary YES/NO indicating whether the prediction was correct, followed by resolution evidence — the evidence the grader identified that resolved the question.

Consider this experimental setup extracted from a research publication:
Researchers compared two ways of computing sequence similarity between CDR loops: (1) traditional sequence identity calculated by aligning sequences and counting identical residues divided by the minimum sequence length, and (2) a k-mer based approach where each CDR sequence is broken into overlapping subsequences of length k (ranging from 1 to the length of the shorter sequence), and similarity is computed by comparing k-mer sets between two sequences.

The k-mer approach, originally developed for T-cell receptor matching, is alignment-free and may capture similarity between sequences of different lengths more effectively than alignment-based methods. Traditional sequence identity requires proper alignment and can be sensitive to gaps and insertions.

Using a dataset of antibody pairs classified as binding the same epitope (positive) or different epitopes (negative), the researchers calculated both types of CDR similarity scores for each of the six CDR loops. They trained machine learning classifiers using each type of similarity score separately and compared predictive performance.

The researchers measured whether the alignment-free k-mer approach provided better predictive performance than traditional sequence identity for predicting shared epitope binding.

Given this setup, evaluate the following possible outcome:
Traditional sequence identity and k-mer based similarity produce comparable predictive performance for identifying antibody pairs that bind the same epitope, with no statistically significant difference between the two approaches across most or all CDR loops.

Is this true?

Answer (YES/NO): YES